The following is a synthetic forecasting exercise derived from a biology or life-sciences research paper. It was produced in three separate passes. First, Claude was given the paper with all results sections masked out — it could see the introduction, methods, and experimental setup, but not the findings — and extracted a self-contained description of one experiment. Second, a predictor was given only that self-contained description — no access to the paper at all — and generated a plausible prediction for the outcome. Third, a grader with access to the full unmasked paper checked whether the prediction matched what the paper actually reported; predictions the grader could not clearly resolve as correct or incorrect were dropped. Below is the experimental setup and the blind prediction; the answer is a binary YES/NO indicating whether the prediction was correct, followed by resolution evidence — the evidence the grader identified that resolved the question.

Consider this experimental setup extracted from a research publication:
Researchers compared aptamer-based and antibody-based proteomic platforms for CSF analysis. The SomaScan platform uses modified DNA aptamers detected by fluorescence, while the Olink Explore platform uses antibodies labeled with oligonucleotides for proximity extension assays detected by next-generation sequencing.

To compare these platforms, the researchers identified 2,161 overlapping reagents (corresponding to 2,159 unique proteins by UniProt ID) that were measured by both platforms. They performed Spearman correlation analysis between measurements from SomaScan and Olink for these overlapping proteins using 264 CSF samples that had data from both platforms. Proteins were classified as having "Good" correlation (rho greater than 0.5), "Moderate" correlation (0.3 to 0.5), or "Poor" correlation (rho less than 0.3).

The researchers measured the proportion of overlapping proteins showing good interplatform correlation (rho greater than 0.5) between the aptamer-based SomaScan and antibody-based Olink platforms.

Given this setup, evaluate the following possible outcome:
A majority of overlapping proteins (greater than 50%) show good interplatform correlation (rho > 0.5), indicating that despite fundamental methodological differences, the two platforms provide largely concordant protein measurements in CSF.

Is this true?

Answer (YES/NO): NO